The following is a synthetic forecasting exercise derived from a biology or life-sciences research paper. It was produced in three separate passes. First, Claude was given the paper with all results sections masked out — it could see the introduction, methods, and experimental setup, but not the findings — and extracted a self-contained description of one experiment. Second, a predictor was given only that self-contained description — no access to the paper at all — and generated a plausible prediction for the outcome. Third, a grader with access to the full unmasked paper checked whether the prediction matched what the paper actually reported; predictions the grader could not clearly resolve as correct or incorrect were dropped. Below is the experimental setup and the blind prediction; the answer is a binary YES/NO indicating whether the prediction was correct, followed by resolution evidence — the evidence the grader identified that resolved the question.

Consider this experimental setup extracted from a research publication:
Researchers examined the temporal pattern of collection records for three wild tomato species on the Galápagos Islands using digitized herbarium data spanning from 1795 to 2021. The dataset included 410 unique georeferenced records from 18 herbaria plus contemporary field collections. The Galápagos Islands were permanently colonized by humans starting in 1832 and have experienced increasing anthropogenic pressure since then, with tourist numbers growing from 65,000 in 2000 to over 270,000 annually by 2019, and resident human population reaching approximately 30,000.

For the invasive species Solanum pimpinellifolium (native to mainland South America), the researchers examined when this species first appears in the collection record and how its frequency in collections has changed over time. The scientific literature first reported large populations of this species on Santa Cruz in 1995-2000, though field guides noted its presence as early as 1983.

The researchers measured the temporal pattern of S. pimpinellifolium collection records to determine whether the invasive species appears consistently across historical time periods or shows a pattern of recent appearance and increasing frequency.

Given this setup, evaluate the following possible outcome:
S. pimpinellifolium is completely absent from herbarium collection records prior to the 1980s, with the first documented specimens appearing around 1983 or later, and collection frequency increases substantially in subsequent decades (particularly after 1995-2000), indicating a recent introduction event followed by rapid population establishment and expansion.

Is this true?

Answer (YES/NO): NO